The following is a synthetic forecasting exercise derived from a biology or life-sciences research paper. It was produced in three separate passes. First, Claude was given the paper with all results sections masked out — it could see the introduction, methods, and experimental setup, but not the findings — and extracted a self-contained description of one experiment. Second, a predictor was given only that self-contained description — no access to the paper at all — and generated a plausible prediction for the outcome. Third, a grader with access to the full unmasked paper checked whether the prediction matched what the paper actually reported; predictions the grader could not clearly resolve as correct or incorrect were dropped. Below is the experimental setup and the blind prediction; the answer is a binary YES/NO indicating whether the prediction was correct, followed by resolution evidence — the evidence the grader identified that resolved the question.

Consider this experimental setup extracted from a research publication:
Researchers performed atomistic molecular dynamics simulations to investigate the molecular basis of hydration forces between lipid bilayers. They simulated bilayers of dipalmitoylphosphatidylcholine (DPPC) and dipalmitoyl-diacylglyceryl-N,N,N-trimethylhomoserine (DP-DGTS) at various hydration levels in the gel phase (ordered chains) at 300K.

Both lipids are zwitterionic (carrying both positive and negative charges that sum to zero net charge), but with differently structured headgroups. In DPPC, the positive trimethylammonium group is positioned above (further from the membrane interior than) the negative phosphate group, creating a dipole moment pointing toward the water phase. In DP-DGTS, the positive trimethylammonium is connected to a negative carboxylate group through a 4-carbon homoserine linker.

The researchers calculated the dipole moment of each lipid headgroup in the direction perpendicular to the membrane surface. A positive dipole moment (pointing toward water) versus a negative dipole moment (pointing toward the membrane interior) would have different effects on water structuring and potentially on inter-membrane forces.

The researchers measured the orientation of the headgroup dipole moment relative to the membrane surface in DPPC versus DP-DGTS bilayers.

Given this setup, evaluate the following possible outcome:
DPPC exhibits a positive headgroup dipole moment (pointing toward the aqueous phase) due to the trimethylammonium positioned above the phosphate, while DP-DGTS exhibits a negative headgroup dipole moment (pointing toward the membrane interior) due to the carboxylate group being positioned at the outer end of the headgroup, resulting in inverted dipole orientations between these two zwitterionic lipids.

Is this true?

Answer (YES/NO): NO